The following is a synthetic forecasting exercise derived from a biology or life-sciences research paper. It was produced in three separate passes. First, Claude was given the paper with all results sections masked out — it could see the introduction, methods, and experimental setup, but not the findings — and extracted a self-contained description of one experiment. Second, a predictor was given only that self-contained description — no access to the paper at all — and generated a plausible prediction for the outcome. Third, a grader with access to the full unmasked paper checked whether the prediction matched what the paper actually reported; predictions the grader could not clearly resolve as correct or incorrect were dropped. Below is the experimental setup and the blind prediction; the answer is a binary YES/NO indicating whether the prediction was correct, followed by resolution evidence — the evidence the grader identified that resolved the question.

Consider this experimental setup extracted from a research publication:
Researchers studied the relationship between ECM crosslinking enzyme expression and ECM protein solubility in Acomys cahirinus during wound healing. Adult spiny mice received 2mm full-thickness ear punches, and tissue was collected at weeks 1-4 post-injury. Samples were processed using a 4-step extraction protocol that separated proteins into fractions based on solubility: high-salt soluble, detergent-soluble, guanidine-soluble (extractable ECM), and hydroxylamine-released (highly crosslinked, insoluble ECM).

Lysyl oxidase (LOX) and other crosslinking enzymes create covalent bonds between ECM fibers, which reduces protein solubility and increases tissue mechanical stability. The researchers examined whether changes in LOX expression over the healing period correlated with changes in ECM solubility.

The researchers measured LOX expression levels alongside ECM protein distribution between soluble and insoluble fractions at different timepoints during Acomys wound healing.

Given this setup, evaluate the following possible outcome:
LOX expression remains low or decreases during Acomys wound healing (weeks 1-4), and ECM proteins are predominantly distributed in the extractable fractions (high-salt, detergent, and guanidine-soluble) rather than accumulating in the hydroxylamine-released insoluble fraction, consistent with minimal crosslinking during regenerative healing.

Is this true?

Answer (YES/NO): NO